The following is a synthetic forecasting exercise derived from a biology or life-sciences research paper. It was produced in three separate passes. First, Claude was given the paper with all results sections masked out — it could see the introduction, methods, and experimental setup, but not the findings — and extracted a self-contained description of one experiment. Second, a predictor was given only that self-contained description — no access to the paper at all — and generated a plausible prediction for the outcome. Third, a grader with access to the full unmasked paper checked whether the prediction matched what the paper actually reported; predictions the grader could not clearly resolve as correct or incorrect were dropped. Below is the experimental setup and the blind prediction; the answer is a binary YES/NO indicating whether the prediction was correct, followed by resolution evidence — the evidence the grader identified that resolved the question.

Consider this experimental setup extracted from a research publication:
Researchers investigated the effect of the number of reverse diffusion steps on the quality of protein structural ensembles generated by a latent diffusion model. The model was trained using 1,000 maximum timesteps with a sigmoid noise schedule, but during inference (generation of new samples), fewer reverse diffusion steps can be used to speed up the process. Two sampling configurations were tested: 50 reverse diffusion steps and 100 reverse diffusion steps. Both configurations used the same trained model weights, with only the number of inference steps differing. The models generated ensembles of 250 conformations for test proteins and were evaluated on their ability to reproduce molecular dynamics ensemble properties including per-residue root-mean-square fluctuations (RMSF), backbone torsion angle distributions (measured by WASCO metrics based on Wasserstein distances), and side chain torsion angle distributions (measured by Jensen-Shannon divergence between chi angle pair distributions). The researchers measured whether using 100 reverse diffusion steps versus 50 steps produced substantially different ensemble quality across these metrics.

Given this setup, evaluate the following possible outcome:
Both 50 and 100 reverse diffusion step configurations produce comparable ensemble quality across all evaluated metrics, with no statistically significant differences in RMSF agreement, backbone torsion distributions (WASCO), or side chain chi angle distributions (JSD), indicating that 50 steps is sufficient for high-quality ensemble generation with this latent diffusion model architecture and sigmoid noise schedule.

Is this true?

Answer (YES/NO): YES